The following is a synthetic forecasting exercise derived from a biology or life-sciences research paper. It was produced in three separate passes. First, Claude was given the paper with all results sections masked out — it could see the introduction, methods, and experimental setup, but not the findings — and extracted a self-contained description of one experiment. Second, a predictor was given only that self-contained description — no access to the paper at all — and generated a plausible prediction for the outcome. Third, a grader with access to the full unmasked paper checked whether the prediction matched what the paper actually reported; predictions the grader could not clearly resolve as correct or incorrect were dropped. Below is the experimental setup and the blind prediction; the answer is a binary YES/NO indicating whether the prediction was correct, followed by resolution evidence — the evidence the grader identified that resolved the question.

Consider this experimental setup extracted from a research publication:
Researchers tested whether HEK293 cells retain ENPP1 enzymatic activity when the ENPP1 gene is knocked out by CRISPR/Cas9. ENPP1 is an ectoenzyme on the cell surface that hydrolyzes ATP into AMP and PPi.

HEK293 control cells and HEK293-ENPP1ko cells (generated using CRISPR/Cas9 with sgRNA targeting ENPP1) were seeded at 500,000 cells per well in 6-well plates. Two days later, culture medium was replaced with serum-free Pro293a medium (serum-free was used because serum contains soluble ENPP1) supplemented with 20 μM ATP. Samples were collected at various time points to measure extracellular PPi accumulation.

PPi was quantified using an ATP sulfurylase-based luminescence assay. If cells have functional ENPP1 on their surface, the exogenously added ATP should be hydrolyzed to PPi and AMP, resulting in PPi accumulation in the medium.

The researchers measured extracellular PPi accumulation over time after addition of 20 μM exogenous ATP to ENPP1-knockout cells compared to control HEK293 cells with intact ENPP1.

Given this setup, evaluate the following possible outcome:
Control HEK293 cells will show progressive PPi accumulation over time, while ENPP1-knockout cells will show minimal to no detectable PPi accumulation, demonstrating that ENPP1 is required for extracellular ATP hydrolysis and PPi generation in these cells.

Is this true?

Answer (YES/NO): YES